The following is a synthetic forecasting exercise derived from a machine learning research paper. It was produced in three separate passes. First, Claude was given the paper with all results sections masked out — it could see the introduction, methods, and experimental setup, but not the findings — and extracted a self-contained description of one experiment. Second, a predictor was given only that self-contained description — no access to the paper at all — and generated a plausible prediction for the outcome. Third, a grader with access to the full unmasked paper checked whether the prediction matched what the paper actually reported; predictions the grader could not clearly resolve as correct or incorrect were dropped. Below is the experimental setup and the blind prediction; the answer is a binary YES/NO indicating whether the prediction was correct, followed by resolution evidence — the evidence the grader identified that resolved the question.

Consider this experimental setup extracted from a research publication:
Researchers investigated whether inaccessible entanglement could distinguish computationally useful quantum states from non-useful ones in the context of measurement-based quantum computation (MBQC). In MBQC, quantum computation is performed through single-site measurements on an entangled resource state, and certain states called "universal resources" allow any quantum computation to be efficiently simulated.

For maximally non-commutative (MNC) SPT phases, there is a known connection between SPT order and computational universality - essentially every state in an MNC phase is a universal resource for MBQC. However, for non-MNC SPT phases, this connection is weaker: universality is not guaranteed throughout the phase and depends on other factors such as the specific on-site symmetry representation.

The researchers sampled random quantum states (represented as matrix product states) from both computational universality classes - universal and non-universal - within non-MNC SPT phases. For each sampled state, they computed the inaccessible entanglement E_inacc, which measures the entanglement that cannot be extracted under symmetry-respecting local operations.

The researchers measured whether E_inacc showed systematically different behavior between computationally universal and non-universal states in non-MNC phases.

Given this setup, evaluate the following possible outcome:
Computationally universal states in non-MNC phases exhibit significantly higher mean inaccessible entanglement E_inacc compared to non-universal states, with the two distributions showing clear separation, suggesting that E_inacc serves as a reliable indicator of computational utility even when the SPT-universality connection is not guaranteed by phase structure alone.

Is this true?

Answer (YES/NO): NO